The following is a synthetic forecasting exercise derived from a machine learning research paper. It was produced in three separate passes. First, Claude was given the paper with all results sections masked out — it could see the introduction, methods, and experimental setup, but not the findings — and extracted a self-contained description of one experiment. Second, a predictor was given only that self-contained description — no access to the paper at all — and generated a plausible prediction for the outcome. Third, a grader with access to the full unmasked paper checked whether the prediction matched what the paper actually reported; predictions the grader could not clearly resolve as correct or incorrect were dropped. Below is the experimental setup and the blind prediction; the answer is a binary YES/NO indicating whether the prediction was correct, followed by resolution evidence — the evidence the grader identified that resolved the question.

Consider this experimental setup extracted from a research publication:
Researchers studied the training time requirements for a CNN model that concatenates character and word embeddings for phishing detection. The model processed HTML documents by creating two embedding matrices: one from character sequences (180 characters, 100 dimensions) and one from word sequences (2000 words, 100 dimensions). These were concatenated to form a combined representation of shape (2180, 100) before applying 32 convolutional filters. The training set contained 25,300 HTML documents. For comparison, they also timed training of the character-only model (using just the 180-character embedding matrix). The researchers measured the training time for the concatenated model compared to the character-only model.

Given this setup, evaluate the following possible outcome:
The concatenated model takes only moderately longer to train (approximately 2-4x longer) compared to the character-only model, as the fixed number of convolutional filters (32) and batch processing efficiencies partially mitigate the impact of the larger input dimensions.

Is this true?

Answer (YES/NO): NO